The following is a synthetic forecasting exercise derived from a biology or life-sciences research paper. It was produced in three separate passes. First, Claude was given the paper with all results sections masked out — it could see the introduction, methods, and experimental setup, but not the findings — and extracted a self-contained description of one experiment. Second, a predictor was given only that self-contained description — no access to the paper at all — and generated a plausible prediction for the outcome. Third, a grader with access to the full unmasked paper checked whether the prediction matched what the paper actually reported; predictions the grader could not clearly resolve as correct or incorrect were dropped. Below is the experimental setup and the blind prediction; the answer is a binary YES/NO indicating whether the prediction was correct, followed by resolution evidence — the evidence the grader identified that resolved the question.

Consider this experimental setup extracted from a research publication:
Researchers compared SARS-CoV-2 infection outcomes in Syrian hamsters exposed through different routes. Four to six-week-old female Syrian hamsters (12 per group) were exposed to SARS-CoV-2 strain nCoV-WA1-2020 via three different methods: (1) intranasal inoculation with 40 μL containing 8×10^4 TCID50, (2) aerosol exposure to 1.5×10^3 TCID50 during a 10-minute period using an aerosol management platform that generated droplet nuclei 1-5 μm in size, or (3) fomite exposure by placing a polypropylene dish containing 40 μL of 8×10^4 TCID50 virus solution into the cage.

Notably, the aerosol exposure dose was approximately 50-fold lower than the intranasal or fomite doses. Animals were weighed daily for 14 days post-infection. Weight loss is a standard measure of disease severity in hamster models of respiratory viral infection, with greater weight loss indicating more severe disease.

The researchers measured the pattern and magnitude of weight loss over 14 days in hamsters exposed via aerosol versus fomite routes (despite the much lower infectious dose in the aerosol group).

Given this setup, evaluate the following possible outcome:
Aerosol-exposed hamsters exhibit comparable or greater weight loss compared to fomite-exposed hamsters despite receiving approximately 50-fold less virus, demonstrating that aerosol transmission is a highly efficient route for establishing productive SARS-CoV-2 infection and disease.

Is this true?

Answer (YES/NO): YES